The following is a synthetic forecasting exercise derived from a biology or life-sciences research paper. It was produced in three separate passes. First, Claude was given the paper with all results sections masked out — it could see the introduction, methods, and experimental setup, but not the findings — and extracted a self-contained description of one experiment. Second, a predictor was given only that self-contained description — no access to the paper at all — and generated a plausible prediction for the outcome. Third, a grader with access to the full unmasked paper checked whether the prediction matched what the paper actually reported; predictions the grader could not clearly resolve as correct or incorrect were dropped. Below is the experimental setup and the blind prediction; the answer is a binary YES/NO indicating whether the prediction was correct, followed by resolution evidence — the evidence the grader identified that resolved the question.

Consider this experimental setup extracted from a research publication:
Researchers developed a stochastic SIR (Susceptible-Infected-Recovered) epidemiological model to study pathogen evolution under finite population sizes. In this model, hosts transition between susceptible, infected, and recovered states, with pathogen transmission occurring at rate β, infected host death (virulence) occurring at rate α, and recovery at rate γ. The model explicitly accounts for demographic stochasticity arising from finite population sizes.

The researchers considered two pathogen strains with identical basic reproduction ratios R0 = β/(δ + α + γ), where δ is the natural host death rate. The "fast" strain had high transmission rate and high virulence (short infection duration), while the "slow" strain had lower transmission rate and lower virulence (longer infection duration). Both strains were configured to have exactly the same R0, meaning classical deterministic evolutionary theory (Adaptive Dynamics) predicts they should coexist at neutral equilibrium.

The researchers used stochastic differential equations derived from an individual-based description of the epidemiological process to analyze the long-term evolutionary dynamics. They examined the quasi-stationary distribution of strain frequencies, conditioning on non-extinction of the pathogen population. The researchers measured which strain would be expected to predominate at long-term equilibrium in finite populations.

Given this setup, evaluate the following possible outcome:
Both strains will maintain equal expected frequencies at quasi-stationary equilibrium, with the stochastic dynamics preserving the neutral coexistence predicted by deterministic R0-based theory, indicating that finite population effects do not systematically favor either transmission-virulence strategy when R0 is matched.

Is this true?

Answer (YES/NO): NO